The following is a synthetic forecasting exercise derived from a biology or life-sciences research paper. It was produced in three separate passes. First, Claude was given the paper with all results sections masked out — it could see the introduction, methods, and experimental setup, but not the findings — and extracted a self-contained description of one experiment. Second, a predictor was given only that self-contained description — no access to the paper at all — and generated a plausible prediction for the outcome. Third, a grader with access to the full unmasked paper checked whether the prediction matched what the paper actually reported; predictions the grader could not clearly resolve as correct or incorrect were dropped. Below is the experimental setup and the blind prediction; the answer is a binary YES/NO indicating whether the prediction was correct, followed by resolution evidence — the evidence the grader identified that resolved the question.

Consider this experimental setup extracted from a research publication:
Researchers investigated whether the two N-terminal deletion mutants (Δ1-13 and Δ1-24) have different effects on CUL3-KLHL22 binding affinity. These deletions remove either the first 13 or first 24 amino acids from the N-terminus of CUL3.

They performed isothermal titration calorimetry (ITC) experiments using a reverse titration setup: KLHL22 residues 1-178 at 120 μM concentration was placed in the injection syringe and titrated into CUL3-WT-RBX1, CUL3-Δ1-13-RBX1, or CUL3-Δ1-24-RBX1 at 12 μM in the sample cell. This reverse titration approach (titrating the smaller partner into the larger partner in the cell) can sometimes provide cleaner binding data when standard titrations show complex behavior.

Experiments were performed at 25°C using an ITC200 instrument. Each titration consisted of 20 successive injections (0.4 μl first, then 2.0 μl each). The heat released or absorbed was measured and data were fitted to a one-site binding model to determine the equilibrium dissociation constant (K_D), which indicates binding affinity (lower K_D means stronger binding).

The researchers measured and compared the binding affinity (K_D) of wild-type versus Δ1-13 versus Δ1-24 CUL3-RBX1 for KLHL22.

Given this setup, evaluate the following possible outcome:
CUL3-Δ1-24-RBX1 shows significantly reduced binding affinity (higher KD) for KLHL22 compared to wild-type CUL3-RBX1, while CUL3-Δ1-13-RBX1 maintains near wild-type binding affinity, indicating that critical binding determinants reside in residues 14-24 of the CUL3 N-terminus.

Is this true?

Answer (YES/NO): NO